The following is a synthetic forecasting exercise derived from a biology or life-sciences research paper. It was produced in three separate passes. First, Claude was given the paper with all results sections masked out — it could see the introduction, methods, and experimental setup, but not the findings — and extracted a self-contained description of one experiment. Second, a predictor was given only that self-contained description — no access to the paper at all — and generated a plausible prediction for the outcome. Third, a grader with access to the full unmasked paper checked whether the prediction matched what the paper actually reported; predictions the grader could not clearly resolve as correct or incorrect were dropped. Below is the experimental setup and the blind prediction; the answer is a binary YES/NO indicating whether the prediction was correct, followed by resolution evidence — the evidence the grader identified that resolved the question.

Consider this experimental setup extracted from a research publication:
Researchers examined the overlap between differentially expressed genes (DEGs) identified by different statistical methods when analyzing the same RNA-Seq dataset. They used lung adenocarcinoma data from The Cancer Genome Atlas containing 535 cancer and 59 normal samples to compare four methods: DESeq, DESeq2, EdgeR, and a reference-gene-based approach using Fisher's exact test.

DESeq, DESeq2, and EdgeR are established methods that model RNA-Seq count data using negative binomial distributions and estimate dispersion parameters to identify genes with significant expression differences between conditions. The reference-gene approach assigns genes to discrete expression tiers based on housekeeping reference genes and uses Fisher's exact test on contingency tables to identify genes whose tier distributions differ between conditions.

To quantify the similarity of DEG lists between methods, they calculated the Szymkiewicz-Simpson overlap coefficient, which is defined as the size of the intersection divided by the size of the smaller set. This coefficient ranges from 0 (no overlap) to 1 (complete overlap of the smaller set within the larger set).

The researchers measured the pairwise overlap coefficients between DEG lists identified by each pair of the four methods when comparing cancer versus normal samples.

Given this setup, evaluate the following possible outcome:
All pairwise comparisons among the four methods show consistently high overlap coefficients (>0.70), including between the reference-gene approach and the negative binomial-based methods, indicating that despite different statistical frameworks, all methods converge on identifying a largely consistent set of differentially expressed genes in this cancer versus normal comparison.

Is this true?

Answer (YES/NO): NO